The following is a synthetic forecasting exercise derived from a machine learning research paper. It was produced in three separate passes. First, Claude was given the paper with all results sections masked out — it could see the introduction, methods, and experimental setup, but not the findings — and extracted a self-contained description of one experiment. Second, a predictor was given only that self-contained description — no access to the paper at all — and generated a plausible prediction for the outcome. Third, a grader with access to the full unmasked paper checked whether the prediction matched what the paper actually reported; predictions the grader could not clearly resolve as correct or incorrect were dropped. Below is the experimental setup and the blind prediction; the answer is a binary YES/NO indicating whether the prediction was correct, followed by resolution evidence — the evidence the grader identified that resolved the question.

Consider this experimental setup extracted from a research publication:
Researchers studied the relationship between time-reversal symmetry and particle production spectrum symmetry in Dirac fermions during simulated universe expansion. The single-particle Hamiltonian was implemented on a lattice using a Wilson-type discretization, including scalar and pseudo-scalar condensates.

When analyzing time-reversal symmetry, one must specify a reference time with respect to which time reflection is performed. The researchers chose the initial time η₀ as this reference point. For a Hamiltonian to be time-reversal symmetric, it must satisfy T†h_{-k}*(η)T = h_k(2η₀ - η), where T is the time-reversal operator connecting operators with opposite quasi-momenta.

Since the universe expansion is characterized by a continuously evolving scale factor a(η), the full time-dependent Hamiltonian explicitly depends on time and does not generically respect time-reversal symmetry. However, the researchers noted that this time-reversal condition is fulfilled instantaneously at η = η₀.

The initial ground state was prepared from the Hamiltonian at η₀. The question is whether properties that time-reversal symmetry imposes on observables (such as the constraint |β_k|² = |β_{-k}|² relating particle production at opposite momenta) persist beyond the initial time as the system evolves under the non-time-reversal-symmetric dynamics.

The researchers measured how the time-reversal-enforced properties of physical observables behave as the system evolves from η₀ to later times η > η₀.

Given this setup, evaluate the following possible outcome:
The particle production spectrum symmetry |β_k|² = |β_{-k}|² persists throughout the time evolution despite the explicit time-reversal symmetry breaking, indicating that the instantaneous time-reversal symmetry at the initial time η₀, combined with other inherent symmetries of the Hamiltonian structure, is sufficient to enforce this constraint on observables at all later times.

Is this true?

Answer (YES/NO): NO